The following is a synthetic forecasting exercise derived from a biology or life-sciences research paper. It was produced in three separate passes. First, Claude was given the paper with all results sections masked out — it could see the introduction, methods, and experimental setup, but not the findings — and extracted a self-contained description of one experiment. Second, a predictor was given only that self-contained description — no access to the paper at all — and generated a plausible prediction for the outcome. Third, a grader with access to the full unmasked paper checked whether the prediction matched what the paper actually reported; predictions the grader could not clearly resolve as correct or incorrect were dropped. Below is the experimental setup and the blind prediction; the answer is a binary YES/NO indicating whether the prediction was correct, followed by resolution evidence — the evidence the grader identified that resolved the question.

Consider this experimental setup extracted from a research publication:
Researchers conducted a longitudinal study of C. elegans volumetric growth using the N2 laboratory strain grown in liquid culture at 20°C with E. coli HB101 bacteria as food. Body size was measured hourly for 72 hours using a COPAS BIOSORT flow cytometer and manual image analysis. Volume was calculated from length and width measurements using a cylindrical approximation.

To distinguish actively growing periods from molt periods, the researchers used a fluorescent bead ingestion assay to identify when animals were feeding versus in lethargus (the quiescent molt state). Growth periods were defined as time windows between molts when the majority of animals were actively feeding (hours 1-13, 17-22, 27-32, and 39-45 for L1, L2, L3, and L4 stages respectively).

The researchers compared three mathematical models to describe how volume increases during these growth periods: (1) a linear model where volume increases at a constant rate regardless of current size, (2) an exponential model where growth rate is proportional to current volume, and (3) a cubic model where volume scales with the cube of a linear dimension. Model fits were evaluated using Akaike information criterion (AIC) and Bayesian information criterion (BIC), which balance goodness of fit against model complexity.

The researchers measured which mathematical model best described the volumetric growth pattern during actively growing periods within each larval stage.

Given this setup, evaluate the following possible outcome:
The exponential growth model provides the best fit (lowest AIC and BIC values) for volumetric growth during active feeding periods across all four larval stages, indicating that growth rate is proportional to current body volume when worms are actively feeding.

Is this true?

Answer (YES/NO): NO